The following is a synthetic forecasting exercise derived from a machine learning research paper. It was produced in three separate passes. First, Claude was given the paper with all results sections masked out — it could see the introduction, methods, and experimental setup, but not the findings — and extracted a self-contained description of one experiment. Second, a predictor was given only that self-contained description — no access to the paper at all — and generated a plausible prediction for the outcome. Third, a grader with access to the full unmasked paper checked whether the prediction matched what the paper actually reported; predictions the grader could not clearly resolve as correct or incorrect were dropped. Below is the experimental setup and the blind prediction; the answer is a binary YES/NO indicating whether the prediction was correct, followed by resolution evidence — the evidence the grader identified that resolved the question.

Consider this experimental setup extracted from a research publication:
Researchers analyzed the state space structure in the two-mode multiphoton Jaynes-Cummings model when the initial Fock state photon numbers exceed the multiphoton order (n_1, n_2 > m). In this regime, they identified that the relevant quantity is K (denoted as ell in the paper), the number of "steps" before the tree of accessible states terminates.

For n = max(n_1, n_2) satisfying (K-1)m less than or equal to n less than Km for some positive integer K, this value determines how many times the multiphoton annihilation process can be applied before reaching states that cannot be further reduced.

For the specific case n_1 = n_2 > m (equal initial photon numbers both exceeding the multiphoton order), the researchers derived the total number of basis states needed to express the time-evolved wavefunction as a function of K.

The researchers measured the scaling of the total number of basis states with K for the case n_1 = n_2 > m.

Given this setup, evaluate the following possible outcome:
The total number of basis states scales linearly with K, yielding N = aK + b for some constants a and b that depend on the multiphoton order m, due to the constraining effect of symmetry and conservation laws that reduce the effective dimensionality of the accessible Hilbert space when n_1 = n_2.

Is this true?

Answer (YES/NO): YES